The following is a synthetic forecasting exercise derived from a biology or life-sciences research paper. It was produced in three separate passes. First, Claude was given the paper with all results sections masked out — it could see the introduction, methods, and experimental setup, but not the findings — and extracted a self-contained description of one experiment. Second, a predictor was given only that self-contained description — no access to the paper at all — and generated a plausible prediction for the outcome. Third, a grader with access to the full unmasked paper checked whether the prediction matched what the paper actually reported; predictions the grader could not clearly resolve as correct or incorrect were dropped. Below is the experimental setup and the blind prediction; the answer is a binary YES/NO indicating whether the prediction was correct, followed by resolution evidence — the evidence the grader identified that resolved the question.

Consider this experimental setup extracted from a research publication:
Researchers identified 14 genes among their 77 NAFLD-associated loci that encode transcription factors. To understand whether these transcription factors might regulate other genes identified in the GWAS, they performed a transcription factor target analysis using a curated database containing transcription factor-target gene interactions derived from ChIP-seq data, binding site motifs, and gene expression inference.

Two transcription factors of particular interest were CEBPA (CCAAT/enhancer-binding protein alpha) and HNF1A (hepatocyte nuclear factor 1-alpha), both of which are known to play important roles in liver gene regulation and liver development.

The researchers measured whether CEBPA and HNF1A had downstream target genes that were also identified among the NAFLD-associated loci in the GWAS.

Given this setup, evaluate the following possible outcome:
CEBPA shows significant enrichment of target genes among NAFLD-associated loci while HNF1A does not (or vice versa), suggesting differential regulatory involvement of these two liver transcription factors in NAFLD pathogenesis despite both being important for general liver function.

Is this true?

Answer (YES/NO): NO